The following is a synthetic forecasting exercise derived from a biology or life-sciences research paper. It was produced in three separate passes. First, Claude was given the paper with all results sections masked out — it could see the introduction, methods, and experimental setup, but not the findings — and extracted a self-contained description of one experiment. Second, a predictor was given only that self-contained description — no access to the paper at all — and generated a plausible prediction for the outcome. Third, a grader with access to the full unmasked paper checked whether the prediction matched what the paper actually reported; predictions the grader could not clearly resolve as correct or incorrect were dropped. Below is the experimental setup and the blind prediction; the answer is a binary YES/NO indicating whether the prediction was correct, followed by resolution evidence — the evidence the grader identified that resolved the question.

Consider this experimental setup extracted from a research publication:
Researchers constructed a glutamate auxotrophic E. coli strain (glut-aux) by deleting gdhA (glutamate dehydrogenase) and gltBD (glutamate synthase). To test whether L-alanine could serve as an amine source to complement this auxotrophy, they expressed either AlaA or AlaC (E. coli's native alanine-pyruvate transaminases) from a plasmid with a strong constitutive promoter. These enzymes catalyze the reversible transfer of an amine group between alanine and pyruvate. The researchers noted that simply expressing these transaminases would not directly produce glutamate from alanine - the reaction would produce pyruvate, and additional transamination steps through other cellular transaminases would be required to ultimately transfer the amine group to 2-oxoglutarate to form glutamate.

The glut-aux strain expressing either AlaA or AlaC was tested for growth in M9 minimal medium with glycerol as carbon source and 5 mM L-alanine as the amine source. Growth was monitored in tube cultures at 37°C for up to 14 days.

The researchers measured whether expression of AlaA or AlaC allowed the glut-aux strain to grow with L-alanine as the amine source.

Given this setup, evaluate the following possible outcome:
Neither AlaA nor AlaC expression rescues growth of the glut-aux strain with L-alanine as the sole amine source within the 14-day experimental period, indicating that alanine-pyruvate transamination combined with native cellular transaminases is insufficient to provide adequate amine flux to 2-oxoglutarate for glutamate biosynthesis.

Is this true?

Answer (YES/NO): NO